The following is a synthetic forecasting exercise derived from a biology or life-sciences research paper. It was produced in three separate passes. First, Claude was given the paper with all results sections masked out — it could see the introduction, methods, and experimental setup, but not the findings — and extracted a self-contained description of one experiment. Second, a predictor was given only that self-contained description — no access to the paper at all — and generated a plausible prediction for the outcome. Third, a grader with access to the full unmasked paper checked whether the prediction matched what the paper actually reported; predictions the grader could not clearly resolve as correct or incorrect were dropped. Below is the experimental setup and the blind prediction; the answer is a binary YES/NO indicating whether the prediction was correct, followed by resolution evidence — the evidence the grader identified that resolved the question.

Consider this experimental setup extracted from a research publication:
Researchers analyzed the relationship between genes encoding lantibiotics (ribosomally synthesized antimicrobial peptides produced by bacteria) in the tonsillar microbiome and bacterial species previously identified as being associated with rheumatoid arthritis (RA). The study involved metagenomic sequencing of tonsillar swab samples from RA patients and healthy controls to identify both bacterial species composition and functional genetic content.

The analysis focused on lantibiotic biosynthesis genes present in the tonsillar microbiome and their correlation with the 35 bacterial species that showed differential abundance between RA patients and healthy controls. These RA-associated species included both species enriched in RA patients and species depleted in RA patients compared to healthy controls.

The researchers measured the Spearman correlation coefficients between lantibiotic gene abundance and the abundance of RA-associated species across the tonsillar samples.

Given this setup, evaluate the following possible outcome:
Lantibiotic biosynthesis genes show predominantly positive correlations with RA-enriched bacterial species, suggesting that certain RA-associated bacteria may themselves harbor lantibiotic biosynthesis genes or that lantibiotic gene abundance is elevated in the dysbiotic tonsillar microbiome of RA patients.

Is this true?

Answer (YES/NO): NO